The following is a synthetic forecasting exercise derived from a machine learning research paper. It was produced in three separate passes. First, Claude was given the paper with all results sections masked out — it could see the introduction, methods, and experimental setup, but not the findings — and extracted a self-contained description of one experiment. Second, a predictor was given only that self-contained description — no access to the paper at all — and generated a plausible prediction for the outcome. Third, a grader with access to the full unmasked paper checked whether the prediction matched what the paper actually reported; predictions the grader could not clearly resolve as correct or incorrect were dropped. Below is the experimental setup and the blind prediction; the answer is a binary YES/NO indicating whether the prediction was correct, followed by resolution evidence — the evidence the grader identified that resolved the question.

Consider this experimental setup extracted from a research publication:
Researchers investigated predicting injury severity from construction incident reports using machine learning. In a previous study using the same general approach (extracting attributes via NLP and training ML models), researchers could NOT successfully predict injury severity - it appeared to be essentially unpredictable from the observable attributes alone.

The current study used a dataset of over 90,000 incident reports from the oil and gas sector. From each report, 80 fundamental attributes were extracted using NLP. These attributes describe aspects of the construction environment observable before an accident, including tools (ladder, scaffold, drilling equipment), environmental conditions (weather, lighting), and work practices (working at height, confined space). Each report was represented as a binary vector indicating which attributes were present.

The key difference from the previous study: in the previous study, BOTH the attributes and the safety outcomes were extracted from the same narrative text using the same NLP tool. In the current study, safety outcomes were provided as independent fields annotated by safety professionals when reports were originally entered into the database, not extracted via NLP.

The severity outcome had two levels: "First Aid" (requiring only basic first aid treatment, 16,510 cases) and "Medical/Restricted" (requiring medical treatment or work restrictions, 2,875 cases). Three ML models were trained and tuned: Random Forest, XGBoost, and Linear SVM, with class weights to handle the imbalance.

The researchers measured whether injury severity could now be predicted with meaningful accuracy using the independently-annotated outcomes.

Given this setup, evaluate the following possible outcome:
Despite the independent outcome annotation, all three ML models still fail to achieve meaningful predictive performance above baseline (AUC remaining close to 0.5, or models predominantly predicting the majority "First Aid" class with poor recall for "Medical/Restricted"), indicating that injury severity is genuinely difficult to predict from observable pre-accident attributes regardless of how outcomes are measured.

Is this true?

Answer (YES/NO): NO